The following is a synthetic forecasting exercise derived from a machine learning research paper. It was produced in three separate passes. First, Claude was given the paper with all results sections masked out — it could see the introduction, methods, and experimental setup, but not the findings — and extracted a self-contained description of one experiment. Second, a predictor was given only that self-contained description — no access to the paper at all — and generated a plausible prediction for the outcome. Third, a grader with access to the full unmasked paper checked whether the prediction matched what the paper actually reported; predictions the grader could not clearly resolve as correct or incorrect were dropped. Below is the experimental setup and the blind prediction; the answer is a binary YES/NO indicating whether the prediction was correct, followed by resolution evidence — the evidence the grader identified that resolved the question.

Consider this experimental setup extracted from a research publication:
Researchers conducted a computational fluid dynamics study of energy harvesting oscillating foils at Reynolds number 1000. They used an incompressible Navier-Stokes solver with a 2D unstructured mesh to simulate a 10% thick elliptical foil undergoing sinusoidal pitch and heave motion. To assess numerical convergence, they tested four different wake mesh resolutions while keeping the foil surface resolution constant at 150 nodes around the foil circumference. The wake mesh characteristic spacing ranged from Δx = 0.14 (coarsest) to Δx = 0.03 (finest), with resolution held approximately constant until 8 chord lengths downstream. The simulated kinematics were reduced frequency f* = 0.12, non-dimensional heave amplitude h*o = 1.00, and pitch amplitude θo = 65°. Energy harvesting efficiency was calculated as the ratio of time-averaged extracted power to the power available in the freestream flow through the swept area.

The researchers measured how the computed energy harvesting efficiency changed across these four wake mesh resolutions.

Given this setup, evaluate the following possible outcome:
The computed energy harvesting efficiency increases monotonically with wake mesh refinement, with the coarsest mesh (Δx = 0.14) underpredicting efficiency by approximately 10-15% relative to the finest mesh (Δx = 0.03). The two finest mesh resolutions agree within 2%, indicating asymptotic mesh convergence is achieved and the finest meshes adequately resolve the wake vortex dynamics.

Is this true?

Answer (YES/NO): NO